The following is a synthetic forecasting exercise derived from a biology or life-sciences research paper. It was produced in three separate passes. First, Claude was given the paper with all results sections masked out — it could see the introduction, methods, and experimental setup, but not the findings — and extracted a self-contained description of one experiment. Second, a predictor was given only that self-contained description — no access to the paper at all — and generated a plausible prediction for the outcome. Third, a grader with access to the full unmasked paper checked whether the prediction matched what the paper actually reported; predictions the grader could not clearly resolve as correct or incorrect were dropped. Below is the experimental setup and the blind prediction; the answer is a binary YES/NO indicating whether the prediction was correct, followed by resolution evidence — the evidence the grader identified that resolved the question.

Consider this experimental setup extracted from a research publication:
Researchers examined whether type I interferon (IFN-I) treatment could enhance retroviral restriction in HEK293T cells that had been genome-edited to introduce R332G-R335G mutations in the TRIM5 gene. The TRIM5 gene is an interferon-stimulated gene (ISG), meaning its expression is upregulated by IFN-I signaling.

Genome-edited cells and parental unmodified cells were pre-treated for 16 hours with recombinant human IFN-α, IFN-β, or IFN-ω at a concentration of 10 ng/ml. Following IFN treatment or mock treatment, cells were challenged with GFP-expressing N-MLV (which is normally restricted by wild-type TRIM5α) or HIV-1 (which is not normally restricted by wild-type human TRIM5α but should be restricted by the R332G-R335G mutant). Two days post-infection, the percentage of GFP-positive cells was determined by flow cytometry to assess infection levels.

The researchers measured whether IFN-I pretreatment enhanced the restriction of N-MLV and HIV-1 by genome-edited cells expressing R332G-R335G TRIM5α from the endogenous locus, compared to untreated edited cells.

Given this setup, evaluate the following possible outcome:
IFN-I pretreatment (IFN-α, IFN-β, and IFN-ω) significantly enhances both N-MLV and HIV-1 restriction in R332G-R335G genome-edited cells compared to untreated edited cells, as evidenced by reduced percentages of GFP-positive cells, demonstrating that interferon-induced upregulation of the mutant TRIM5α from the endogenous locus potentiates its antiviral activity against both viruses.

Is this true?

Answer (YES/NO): NO